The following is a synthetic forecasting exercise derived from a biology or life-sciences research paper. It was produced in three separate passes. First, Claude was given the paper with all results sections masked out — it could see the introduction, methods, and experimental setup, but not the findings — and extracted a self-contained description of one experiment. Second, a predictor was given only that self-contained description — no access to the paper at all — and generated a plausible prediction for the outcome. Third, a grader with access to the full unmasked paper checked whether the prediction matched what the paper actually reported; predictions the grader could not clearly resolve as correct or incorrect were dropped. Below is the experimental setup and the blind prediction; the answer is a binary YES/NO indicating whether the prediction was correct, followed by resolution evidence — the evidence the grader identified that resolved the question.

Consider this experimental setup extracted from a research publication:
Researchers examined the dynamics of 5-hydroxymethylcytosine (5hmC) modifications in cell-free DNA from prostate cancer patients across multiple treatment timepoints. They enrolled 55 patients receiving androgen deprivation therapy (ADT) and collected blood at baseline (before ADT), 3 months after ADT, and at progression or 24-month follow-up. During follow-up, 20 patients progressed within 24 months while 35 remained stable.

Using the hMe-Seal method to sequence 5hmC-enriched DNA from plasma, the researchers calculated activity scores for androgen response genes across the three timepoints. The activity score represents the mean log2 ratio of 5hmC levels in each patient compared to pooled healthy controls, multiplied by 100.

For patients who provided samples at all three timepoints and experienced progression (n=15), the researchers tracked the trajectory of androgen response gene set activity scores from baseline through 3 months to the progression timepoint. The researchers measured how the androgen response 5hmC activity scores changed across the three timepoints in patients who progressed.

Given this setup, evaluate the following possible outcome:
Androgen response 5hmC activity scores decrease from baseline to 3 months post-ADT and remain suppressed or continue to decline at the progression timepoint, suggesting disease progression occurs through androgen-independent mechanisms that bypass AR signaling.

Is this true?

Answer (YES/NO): NO